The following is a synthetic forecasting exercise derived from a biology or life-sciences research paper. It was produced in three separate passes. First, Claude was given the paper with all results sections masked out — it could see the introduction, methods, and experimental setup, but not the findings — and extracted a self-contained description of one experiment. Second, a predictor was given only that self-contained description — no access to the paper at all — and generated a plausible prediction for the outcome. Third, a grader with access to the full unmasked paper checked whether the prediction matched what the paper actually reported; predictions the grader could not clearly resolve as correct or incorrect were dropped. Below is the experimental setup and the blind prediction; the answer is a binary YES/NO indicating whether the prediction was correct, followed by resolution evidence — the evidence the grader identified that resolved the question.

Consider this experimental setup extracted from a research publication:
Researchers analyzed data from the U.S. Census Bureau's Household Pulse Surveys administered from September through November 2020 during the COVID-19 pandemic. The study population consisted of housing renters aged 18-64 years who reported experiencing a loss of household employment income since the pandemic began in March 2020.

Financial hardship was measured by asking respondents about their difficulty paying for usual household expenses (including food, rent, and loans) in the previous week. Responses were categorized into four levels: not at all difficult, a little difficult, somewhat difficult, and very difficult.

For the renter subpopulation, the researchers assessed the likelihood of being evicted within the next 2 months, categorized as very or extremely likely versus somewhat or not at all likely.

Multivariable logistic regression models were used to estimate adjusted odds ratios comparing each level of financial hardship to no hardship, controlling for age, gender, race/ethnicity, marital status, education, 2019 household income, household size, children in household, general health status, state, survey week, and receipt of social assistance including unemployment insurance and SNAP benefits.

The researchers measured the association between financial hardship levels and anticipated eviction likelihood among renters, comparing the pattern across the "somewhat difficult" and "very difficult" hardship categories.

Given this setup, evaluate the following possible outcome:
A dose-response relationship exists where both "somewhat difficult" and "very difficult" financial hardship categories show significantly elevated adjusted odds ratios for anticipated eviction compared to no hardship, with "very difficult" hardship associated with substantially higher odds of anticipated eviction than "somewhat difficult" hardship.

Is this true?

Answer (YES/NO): YES